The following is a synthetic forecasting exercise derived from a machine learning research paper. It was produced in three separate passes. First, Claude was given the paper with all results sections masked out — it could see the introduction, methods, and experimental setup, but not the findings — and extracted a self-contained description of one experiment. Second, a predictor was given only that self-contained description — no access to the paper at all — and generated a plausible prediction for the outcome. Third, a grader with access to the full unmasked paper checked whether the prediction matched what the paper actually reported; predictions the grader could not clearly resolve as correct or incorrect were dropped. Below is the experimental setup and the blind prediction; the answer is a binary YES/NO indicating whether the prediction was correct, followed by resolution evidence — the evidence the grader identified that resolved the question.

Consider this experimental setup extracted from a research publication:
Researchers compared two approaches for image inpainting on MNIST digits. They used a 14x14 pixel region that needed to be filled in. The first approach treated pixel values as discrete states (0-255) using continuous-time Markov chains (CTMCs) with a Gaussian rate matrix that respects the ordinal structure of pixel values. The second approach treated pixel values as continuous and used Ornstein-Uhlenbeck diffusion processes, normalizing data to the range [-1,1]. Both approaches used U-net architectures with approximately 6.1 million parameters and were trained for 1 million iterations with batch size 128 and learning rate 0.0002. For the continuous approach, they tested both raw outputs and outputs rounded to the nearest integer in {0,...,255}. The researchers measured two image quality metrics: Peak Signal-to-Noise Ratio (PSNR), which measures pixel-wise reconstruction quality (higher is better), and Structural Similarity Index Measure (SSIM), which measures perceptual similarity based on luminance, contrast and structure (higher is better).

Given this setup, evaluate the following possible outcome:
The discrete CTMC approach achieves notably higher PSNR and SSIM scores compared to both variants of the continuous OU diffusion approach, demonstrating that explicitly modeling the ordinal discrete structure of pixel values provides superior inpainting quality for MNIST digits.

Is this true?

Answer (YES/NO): NO